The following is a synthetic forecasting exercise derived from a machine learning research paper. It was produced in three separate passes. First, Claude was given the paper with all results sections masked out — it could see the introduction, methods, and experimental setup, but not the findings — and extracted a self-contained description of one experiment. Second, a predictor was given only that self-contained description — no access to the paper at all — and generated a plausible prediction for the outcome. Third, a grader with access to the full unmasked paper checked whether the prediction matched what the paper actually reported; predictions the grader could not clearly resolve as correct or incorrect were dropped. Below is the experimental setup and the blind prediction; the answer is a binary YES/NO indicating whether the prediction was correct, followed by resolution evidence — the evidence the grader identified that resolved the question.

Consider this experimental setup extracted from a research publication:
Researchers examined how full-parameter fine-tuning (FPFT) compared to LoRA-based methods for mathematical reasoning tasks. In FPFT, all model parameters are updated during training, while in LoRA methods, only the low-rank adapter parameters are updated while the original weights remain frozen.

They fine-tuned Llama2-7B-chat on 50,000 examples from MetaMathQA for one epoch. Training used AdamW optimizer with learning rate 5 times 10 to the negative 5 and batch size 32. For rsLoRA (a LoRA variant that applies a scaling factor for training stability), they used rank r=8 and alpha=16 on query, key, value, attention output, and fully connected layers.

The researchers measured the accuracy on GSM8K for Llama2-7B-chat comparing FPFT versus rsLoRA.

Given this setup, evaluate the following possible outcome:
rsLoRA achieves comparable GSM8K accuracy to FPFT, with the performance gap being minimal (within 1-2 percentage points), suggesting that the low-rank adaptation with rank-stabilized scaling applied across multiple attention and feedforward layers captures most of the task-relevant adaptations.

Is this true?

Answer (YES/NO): YES